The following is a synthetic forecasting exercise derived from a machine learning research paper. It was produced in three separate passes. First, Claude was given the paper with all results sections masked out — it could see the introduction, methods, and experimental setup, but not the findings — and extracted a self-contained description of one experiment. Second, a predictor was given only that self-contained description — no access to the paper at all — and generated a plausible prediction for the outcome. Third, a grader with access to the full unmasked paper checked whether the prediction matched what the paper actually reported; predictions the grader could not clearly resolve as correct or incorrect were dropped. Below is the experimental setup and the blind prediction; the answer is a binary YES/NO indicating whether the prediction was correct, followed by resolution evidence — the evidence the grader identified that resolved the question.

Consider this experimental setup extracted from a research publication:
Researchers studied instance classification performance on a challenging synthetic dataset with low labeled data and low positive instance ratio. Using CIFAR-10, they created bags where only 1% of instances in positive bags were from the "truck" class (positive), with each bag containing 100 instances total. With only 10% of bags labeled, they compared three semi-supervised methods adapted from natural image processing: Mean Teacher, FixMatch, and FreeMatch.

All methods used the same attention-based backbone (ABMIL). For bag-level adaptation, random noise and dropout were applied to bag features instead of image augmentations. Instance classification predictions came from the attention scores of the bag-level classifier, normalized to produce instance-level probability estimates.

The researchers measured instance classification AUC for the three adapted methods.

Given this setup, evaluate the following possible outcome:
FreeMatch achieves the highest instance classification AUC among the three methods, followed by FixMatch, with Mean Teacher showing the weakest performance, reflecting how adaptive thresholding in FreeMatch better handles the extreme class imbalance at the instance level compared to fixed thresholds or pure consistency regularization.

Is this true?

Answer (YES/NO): YES